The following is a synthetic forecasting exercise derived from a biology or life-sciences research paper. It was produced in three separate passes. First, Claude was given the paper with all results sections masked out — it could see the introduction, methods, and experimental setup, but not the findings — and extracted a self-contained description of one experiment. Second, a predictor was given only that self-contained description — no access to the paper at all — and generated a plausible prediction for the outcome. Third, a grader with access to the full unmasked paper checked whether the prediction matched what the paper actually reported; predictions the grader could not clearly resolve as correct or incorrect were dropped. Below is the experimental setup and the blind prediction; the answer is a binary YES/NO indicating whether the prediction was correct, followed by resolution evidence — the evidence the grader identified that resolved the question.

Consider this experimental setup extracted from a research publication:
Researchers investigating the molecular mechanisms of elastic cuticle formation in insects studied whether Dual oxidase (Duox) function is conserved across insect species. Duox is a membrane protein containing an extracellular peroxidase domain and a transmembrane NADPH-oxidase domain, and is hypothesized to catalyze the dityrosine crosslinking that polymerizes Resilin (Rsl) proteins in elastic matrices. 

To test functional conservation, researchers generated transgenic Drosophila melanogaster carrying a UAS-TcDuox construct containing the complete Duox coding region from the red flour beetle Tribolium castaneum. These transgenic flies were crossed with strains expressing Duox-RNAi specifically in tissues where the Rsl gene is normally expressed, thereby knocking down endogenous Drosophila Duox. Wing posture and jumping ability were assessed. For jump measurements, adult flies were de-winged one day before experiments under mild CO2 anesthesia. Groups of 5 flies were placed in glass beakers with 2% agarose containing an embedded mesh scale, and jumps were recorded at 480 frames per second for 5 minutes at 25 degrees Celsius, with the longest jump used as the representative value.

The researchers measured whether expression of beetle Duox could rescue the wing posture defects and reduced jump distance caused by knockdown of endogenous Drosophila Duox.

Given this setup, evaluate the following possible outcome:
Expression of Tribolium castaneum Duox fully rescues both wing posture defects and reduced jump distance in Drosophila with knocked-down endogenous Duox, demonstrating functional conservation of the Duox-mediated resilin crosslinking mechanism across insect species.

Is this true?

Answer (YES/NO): YES